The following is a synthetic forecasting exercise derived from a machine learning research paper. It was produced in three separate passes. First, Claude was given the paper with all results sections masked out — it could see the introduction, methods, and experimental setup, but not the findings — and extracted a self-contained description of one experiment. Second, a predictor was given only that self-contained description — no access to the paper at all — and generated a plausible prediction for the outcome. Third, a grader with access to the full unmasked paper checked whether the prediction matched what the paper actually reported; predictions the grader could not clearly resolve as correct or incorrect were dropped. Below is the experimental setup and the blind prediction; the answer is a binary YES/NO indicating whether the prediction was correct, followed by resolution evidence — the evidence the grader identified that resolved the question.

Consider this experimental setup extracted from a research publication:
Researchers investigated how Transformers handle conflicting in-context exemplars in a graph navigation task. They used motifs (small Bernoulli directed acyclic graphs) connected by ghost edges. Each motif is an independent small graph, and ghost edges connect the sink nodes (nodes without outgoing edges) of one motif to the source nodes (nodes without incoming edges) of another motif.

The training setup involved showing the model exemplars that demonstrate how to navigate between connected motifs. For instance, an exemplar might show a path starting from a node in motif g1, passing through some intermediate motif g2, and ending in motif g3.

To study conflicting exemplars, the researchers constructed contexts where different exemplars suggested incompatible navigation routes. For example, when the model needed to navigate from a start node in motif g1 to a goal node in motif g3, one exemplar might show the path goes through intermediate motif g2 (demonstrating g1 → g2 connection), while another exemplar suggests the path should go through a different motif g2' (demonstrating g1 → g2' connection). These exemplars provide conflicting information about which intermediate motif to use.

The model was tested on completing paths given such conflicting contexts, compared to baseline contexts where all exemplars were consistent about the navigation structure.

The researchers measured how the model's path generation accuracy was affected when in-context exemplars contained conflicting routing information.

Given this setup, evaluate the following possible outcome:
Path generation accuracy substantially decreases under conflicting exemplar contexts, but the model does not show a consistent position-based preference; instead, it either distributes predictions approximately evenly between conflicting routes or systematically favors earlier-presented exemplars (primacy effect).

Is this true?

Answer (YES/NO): NO